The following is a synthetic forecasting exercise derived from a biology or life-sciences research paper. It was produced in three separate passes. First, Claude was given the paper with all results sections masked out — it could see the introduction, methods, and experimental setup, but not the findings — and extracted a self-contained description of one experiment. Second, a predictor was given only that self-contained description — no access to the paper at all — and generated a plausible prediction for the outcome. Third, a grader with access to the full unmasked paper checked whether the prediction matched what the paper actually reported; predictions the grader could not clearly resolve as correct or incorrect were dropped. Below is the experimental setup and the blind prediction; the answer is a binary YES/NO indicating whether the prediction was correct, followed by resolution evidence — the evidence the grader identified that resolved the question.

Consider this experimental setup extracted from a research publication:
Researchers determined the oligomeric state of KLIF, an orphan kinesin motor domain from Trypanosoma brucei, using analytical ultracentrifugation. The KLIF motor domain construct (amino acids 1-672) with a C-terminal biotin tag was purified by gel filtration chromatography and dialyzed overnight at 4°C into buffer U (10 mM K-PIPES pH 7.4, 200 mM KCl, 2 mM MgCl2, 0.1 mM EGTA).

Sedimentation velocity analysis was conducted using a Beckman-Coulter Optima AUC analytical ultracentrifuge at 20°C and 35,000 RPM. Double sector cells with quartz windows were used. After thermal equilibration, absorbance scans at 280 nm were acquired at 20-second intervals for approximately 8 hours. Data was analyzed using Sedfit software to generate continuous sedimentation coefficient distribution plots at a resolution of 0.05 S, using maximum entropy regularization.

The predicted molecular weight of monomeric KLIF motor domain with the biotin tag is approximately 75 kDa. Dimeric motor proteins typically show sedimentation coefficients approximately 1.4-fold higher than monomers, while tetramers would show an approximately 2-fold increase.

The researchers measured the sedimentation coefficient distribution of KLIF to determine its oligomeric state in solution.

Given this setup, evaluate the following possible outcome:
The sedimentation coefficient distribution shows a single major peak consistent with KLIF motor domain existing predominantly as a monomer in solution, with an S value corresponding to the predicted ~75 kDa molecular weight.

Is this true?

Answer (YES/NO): NO